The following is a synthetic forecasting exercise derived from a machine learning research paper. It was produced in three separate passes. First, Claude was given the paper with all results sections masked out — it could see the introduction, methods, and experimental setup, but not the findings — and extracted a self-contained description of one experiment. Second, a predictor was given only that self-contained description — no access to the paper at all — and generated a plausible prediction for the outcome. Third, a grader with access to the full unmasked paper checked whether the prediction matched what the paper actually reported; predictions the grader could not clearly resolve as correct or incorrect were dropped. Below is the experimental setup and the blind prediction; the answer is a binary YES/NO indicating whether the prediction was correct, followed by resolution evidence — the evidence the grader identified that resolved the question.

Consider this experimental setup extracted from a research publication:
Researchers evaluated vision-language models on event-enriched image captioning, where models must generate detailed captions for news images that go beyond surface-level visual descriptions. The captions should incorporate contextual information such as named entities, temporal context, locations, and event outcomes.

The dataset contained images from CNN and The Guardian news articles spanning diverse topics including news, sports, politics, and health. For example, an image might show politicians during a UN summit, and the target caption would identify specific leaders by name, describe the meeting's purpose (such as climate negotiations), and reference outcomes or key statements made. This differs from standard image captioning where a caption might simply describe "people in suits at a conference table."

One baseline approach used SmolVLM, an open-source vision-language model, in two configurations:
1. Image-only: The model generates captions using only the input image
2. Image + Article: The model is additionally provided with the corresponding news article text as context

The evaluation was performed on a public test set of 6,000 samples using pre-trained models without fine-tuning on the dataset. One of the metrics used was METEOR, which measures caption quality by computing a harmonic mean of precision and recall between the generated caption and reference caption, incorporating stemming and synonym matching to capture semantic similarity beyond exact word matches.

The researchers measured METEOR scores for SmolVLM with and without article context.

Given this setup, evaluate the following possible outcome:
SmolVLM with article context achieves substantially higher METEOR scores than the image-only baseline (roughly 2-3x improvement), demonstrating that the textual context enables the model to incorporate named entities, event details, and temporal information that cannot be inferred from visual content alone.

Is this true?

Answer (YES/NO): NO